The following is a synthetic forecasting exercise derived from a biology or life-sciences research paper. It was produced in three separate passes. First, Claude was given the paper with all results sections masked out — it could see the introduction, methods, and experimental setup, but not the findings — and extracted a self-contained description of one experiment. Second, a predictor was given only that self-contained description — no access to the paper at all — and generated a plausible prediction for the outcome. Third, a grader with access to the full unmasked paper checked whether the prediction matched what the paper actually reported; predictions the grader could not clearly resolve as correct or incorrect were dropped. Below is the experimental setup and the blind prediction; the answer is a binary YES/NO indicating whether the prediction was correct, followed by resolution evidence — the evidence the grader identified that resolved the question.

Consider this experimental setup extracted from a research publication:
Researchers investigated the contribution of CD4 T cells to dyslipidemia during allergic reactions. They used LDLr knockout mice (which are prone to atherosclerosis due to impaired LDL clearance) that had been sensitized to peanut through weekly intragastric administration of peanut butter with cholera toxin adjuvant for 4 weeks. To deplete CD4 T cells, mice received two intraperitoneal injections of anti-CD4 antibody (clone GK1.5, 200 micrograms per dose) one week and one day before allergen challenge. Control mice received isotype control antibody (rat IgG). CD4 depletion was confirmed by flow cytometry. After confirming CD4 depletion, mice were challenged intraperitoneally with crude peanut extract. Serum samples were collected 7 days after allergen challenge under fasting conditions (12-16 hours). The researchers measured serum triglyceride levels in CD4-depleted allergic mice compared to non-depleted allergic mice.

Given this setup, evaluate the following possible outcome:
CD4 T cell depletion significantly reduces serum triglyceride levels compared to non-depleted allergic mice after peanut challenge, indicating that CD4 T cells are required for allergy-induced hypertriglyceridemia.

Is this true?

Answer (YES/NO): NO